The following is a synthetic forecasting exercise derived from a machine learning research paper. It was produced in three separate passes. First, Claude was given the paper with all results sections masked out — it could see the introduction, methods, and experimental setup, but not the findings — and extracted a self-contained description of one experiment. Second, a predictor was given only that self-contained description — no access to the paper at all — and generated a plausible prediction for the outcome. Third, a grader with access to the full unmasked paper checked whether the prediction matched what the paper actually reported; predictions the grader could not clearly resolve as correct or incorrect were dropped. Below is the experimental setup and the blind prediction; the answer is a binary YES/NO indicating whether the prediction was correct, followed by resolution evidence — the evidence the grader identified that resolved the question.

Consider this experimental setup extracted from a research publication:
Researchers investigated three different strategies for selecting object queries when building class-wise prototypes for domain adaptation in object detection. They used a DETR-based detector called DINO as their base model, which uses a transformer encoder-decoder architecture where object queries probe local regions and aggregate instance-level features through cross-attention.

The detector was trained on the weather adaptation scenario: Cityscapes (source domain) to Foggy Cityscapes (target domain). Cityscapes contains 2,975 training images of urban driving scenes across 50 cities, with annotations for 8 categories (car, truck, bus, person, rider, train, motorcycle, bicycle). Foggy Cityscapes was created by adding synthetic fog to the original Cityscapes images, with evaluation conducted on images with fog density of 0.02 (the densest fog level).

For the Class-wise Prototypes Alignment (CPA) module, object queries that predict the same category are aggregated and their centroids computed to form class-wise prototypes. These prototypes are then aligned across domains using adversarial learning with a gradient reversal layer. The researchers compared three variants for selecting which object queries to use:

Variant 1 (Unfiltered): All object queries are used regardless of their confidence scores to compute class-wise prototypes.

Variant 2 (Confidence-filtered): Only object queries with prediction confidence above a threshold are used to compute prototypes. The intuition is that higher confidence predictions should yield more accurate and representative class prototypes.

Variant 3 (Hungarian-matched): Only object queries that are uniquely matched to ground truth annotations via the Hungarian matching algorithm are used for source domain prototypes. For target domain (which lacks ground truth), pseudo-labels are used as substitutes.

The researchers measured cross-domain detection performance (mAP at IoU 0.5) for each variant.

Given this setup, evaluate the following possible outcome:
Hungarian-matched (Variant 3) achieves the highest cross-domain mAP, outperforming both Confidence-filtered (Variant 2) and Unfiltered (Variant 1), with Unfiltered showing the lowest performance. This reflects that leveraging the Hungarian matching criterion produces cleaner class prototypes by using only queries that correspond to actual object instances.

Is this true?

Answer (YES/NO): NO